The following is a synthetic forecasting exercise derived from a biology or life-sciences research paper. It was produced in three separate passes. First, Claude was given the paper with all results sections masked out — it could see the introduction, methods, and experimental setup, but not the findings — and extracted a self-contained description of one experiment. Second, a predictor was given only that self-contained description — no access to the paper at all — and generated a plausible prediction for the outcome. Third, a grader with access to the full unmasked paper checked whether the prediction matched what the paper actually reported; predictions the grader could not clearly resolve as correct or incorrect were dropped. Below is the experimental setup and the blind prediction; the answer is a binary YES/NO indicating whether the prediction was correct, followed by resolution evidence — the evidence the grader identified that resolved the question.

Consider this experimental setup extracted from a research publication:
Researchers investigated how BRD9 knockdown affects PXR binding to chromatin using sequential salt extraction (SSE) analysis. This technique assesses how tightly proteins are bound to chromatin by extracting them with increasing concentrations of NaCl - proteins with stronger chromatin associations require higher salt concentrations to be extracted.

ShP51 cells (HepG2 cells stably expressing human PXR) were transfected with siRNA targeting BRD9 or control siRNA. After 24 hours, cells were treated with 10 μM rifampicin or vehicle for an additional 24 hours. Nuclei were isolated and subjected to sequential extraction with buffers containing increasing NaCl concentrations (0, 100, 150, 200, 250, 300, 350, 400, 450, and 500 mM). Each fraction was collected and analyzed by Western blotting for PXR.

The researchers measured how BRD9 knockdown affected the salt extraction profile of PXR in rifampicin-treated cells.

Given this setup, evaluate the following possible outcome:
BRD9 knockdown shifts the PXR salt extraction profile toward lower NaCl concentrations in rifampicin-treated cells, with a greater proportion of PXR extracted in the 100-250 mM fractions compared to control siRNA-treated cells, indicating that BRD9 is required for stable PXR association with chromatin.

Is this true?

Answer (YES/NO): YES